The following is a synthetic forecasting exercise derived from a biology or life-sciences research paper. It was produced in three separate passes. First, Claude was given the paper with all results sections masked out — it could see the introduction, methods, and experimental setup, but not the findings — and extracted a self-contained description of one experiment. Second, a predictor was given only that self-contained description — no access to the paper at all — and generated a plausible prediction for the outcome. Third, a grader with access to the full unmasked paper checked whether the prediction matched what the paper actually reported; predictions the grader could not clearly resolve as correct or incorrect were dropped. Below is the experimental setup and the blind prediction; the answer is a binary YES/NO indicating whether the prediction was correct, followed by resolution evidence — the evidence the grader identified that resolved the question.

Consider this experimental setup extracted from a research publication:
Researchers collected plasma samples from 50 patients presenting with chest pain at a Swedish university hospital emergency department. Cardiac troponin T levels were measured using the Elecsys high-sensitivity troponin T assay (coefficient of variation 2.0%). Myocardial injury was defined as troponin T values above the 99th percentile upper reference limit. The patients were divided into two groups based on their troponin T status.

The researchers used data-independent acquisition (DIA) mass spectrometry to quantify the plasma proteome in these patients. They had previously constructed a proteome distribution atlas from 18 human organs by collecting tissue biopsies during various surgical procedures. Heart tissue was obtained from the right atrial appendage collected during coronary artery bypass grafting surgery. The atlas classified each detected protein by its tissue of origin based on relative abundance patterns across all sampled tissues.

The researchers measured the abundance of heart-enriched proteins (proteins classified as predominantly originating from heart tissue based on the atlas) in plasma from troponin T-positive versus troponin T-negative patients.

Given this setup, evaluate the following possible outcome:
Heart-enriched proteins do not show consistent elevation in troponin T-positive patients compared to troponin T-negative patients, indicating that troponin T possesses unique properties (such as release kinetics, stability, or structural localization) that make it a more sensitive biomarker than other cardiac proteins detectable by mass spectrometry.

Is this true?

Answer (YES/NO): NO